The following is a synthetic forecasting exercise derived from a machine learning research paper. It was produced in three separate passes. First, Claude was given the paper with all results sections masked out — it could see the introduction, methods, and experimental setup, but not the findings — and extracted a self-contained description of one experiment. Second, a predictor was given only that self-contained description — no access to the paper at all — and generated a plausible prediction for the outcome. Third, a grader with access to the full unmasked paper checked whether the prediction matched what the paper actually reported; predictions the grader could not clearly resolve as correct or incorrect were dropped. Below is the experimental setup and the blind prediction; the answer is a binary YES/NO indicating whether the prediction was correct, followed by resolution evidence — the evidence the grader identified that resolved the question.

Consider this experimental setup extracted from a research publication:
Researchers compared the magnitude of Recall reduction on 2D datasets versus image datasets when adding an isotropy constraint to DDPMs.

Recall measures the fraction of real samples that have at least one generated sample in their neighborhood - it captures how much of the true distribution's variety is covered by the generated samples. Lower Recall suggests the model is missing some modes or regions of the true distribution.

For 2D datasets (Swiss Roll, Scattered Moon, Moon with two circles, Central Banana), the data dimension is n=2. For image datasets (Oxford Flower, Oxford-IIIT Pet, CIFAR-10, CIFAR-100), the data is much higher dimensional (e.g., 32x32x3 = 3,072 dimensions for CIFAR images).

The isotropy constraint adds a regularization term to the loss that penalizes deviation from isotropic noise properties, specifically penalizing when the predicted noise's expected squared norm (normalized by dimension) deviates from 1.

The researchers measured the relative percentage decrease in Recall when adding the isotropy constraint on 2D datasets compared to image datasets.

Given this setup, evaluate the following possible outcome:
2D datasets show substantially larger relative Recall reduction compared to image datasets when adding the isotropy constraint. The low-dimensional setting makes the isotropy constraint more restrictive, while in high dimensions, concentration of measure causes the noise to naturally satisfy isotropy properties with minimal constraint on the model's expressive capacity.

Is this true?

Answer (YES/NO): NO